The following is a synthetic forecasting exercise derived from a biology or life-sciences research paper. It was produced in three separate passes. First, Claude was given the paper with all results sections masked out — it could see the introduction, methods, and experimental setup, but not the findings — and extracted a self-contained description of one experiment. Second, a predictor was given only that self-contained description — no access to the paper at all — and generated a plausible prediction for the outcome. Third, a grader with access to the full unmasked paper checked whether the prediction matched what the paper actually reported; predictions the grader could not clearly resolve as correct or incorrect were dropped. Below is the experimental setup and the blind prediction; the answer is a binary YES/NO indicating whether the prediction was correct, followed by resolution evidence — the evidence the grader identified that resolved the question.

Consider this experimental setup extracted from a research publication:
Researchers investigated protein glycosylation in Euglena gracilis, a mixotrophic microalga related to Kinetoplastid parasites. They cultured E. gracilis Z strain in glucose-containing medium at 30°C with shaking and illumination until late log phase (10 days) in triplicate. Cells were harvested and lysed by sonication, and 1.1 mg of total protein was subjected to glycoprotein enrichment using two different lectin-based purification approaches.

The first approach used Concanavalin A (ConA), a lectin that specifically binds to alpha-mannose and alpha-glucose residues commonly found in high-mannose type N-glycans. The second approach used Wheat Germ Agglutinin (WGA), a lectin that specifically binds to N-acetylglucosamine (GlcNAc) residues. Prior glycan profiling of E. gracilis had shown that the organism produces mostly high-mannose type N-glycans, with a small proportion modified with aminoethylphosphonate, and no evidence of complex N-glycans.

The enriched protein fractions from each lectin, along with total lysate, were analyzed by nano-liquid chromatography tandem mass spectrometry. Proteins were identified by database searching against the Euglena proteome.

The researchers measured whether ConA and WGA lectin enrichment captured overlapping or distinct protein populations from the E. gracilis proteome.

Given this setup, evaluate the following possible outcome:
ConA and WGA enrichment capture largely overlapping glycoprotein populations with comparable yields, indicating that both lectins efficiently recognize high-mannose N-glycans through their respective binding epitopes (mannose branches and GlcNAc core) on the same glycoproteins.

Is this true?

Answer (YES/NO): NO